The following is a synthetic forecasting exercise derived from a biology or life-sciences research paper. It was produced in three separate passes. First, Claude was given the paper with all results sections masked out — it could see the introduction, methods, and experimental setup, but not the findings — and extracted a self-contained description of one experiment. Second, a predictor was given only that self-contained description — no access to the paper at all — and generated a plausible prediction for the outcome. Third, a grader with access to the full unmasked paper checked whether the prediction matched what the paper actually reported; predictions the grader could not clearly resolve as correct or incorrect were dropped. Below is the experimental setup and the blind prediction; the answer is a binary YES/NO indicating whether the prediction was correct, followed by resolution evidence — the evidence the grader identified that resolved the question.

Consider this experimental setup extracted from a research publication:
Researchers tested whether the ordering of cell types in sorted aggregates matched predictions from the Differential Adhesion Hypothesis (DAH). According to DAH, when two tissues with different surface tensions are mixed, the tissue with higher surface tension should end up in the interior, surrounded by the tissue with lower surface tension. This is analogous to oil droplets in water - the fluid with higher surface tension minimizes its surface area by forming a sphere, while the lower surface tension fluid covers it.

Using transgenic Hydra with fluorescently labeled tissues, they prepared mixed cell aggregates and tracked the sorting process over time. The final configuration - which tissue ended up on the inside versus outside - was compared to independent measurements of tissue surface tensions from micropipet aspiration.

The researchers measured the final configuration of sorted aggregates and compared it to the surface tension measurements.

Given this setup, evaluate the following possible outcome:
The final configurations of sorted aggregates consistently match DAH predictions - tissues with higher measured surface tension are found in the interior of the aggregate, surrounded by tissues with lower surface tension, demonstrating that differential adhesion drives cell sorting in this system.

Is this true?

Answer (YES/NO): YES